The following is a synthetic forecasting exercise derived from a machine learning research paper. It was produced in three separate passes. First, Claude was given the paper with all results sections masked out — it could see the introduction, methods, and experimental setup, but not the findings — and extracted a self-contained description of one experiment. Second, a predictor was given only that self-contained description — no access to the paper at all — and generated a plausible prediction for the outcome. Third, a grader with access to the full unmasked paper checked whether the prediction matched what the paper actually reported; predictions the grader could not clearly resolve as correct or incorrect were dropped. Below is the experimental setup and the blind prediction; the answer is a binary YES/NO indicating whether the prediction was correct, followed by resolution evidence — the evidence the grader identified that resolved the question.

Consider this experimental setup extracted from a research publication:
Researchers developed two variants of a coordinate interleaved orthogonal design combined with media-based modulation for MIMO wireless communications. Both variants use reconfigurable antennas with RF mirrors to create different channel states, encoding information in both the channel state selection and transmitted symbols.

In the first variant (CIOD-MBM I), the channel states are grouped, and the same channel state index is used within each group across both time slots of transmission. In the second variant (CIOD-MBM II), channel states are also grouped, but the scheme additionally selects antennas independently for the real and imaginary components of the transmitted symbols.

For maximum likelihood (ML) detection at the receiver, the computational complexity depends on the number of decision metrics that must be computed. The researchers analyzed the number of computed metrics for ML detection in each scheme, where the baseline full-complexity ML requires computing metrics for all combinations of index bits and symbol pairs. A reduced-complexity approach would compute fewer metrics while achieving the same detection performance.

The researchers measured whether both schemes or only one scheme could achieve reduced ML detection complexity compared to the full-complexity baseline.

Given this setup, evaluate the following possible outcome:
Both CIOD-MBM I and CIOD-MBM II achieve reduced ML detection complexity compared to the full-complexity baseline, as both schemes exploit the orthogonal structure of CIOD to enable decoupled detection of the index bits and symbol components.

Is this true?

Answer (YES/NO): NO